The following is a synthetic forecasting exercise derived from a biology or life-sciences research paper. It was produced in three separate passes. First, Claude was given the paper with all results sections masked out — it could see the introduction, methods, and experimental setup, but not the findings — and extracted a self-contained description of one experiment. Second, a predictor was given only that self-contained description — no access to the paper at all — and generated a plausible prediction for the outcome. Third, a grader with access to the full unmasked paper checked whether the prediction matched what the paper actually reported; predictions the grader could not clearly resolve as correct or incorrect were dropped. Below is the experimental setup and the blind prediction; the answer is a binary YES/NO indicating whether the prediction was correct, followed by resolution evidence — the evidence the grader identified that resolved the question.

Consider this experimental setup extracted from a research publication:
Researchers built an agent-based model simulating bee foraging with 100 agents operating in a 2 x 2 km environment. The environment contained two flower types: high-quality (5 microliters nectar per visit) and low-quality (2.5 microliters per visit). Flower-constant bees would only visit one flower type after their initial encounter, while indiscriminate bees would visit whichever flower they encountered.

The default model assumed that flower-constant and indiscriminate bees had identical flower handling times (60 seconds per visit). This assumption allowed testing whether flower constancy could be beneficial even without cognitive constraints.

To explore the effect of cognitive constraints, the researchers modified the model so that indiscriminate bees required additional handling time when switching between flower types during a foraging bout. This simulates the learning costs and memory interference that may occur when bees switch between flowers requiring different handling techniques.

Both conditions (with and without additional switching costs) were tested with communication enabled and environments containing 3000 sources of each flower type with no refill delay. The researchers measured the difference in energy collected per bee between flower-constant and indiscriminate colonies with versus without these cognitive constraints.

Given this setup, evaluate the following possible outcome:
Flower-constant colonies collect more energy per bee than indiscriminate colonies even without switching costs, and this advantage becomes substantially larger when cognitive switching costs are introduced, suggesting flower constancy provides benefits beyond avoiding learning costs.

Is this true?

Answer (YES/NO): NO